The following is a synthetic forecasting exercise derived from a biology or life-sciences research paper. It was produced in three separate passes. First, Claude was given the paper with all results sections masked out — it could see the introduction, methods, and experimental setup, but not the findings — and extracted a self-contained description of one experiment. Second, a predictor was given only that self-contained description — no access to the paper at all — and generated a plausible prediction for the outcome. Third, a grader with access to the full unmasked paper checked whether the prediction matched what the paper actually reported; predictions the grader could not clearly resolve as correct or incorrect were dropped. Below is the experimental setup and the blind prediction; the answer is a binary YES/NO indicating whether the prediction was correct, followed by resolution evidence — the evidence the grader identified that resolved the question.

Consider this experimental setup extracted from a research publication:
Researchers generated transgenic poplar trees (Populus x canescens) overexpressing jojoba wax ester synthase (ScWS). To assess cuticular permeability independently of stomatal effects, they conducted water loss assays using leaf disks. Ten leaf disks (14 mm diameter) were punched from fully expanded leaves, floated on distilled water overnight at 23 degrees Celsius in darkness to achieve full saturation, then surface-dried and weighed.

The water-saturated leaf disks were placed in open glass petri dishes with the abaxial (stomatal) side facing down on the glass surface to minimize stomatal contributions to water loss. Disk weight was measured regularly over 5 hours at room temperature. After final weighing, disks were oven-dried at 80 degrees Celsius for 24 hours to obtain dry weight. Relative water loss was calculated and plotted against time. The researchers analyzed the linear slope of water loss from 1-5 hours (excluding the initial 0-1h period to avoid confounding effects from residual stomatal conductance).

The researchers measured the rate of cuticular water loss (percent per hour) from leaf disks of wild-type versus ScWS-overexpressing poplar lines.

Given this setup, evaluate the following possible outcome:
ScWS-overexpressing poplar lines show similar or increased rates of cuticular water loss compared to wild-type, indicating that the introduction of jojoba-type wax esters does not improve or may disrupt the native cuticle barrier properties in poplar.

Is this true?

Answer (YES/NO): YES